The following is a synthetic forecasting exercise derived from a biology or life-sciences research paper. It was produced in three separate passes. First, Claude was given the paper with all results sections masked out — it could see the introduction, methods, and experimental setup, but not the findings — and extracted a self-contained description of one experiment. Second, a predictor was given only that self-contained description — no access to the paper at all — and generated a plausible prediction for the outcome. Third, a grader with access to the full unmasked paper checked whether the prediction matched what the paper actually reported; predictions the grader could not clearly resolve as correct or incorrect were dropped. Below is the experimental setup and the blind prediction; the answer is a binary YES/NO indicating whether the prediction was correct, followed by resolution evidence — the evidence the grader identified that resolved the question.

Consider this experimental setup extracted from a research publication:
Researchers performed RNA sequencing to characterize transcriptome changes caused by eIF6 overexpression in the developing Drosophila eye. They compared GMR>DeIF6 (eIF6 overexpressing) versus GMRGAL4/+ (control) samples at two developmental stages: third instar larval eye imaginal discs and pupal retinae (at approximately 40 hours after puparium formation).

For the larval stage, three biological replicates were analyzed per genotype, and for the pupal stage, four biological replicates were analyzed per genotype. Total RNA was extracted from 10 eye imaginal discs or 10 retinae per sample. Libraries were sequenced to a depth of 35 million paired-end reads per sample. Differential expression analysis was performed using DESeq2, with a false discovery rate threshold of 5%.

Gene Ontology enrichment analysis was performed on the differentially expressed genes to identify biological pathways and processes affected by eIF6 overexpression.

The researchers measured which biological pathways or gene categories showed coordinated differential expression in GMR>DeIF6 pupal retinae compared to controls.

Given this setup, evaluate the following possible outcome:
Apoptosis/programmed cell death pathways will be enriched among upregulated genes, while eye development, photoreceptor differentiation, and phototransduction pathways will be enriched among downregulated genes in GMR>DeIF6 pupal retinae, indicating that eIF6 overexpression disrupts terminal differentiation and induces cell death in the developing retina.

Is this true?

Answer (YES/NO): NO